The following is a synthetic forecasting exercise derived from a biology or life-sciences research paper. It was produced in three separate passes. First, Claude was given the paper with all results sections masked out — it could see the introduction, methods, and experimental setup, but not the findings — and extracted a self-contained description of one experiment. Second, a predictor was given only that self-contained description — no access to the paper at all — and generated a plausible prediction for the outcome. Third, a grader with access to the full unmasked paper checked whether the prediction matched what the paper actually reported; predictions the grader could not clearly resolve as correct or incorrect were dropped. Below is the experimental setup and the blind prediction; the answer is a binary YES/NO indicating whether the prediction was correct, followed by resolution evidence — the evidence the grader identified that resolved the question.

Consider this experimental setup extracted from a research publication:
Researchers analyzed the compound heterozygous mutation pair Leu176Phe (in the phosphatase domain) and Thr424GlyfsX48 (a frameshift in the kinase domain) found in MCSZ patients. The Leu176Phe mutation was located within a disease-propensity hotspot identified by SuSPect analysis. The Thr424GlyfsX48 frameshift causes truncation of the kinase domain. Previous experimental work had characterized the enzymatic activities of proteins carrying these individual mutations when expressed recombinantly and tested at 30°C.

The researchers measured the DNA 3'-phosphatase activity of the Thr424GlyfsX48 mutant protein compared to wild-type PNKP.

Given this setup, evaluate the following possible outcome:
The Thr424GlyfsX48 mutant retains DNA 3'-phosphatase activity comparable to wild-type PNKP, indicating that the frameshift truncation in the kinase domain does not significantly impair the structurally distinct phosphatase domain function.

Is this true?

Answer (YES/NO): YES